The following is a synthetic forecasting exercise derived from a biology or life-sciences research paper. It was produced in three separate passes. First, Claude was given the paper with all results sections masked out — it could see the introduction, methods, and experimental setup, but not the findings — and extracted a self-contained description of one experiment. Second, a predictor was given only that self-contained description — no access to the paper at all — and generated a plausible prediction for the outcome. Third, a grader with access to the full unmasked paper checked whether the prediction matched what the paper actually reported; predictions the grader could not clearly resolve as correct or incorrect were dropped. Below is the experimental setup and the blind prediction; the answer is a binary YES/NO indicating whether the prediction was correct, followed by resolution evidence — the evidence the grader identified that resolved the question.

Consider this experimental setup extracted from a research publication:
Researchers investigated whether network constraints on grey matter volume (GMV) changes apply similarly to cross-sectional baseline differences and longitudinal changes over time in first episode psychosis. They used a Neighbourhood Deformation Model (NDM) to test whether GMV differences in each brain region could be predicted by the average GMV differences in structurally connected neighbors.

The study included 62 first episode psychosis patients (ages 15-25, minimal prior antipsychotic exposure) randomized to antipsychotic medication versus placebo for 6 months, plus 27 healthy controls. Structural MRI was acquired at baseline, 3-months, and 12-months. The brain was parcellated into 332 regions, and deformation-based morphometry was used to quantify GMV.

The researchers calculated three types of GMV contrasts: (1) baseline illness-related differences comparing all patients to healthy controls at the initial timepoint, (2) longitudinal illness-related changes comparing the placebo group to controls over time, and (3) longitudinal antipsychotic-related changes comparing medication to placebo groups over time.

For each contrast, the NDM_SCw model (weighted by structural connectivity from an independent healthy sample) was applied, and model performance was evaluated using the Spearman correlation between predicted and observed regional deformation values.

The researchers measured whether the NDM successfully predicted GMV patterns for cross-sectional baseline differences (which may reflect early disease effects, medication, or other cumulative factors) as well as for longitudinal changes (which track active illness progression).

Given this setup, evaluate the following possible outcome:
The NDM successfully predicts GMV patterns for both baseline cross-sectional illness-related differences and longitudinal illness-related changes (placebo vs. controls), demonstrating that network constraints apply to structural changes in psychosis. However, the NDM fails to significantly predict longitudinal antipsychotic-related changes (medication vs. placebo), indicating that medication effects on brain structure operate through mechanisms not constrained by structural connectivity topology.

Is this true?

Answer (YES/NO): NO